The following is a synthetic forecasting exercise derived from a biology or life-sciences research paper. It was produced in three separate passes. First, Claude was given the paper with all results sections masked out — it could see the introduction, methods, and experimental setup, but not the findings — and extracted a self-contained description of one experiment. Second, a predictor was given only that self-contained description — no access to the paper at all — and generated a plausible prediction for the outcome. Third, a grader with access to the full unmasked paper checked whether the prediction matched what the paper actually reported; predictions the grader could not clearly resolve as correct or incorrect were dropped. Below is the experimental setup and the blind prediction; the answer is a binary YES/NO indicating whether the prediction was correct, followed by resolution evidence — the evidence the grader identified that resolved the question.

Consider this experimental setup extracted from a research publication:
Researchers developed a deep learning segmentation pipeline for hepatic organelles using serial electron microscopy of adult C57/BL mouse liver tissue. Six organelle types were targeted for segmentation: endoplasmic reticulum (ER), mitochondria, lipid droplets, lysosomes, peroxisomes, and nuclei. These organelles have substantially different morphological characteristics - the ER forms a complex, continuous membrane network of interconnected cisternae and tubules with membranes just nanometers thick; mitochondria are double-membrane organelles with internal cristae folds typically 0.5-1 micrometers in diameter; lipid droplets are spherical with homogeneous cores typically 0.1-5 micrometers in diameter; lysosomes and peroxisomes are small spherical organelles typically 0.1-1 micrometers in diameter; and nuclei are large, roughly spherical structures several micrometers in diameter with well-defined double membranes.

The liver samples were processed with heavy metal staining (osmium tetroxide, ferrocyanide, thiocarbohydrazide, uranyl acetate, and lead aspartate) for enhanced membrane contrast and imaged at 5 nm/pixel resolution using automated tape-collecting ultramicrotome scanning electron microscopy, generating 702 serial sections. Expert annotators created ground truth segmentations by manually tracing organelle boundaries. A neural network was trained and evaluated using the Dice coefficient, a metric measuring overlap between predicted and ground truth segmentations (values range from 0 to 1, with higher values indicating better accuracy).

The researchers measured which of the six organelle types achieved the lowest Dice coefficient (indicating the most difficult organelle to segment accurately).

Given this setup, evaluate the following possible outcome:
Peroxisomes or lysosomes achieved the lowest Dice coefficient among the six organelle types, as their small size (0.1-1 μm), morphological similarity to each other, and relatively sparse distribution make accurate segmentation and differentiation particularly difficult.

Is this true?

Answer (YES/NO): NO